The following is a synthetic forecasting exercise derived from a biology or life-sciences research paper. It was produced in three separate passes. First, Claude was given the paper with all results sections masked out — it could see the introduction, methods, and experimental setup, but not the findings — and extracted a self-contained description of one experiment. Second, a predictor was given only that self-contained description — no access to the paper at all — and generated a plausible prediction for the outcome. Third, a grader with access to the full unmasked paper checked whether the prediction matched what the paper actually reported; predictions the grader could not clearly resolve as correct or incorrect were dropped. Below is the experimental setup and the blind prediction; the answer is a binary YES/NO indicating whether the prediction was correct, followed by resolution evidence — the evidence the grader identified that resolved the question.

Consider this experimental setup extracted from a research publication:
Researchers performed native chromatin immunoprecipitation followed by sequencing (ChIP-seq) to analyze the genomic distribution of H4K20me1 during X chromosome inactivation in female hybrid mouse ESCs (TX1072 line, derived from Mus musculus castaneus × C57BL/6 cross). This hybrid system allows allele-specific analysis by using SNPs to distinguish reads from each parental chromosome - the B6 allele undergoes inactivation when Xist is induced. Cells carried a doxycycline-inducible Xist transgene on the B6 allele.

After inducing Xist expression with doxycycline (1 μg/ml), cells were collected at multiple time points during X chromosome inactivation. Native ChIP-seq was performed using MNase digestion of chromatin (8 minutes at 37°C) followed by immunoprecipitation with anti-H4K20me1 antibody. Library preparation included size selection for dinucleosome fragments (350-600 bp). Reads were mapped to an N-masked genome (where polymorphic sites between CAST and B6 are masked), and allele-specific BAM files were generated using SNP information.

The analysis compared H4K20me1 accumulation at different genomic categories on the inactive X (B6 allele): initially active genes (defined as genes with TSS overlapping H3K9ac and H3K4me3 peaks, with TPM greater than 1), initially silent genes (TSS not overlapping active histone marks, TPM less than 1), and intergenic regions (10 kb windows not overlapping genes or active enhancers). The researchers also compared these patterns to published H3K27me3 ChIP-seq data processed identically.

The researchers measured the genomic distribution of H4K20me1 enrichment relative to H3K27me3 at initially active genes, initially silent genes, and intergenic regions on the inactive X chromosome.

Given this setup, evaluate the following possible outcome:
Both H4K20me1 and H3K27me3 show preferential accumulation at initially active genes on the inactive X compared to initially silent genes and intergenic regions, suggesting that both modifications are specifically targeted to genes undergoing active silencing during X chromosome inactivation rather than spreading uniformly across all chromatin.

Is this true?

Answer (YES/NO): NO